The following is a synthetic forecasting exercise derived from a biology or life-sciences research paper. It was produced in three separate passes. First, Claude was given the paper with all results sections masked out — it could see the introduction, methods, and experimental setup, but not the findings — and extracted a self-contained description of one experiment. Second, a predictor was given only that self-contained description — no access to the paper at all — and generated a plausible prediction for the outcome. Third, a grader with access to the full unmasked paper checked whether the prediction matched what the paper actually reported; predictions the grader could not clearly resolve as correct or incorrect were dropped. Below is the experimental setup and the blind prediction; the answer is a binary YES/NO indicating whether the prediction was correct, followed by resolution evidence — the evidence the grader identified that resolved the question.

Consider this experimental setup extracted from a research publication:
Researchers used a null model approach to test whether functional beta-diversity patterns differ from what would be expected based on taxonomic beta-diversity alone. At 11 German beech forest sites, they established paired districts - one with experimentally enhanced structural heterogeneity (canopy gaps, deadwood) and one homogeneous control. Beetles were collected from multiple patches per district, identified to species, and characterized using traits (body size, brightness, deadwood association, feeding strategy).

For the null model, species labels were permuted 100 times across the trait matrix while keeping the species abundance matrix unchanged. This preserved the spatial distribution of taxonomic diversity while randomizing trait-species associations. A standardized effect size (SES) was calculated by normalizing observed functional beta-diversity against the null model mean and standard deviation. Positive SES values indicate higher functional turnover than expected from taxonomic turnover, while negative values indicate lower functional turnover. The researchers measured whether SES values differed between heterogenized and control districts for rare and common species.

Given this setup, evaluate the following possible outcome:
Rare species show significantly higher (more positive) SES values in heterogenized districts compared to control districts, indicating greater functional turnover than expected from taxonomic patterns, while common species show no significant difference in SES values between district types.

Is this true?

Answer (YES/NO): NO